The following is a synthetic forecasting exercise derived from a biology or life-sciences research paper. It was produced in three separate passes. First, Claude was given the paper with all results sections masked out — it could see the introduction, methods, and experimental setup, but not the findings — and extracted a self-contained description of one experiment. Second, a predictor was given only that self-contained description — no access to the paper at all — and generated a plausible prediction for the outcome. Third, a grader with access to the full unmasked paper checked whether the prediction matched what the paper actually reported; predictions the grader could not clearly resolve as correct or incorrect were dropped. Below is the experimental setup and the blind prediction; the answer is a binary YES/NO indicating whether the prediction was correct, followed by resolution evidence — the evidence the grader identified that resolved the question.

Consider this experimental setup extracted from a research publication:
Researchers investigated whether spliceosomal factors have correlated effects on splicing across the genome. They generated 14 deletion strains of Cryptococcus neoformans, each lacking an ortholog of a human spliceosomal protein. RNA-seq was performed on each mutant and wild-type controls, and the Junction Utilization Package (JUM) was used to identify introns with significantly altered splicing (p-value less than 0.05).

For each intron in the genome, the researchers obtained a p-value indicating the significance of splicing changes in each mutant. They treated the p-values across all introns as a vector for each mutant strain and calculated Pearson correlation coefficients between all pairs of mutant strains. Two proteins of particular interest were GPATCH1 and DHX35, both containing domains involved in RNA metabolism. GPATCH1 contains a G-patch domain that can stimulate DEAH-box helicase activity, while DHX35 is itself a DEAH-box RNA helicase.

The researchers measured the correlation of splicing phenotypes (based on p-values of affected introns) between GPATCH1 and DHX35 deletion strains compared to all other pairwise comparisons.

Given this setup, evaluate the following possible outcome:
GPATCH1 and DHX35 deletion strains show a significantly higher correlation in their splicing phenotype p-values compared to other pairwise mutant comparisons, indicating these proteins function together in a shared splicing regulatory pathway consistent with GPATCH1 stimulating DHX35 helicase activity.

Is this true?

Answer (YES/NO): YES